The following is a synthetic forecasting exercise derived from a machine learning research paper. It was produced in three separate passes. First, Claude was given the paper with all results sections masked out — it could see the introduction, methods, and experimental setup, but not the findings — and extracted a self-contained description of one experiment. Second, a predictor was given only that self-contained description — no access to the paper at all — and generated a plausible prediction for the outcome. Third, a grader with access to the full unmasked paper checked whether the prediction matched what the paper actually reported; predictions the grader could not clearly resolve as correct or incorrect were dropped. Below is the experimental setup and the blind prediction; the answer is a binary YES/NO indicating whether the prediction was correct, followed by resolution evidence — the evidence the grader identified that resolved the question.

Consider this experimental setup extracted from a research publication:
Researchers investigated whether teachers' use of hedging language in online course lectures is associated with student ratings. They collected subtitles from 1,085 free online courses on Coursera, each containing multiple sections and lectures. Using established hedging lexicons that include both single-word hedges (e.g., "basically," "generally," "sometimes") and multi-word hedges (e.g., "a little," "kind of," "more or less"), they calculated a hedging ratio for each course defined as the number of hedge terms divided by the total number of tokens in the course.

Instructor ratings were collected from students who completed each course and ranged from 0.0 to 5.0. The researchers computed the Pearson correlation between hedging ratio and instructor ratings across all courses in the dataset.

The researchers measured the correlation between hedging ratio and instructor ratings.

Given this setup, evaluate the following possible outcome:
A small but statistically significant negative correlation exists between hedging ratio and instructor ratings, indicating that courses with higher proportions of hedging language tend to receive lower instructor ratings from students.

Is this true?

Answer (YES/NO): YES